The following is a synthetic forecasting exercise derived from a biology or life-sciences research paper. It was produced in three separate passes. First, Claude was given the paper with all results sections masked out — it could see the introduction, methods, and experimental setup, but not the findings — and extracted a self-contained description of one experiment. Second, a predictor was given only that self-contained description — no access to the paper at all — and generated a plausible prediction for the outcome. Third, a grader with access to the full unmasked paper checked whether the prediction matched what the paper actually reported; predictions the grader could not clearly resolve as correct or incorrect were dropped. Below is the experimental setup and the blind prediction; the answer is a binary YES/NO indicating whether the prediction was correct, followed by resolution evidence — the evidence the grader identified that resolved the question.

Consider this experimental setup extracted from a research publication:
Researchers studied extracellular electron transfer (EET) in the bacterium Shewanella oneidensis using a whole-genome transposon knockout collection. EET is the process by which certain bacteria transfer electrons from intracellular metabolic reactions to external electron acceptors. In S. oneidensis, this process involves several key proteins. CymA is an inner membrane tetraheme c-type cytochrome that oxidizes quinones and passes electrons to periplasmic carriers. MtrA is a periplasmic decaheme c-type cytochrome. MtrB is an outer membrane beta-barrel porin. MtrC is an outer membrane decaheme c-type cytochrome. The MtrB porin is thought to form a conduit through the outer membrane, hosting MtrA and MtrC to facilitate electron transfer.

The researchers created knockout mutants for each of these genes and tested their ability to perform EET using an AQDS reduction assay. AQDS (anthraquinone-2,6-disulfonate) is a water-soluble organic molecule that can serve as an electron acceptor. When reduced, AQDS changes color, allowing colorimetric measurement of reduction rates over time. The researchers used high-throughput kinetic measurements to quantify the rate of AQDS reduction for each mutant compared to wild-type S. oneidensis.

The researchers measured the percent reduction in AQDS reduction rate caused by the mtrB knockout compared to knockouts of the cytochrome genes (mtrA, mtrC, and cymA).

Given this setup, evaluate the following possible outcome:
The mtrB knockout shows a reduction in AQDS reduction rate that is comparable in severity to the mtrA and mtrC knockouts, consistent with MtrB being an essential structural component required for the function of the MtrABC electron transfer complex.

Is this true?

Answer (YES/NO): NO